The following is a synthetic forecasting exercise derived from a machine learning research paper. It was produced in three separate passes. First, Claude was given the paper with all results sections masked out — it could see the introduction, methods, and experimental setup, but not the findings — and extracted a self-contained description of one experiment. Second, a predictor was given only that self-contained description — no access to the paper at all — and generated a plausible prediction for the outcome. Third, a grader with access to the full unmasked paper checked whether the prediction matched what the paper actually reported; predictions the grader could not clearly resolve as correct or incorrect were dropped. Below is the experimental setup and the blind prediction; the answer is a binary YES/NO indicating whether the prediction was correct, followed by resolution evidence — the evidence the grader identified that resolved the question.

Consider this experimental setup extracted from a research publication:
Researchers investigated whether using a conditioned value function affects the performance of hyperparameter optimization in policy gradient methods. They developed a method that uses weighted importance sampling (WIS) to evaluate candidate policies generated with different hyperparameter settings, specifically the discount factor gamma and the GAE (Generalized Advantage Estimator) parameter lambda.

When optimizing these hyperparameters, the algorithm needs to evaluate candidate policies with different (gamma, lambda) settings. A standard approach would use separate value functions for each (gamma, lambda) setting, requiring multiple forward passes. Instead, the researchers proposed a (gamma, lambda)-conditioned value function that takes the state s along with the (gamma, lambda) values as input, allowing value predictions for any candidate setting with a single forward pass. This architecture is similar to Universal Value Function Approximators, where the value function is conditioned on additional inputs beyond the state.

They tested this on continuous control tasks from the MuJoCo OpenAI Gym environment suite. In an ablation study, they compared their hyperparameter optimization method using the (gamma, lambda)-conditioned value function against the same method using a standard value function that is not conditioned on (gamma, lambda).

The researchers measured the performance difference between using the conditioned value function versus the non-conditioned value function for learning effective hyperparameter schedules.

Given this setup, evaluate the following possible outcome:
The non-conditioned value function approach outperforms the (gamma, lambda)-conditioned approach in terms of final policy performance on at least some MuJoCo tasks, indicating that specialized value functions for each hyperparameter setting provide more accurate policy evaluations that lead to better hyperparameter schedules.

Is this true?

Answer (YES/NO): NO